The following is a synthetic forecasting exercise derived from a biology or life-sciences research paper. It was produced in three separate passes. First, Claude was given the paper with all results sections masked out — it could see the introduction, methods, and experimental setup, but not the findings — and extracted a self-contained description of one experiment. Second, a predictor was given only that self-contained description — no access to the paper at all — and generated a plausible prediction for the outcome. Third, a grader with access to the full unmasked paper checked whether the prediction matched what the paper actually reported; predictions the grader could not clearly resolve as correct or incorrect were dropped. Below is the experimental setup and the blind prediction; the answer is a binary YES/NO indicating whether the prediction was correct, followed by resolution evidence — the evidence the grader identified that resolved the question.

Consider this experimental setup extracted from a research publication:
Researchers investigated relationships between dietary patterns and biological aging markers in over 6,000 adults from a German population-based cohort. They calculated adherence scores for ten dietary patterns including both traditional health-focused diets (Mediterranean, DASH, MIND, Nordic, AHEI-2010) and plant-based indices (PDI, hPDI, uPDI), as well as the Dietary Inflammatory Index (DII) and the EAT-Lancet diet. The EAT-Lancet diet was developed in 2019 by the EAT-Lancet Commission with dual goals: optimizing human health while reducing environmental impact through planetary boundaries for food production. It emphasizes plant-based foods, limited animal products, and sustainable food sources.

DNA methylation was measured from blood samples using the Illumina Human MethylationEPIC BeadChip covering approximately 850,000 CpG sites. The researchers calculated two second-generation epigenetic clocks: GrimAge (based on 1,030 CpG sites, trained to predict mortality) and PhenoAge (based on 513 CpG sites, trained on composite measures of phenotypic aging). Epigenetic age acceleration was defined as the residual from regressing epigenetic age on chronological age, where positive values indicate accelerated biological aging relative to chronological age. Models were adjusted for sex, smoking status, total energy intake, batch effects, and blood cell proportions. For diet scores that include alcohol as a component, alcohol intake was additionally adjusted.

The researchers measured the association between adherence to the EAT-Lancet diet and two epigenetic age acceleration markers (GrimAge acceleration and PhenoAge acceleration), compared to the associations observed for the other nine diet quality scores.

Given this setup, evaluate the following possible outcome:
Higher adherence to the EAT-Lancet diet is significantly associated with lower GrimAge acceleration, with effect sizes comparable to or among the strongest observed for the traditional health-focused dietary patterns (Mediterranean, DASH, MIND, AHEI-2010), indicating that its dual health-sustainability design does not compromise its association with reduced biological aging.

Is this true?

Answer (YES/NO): NO